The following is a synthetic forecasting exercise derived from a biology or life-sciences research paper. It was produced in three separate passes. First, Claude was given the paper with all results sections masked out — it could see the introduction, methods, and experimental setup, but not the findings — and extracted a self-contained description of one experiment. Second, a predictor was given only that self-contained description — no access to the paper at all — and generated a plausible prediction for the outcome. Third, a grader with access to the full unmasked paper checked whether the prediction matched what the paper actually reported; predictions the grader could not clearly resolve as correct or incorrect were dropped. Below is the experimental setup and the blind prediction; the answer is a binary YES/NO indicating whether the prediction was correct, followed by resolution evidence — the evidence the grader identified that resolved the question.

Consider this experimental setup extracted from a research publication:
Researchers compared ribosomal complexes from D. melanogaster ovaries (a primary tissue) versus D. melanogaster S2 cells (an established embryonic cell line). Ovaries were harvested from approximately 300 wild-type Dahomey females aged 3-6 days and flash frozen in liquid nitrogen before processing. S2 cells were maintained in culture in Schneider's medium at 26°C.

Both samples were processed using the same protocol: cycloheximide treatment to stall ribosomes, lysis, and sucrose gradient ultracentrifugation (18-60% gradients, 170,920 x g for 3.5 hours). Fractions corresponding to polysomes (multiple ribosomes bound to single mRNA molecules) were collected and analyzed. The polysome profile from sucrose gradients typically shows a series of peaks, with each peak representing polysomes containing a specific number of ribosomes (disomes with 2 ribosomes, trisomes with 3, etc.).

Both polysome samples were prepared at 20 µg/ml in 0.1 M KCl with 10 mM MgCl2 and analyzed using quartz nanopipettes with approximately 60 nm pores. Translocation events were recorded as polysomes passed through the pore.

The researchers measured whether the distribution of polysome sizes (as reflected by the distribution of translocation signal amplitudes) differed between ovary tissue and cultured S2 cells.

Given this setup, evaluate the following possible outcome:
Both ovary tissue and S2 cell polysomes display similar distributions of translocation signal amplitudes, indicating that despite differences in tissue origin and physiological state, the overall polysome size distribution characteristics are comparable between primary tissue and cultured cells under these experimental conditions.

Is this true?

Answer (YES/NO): YES